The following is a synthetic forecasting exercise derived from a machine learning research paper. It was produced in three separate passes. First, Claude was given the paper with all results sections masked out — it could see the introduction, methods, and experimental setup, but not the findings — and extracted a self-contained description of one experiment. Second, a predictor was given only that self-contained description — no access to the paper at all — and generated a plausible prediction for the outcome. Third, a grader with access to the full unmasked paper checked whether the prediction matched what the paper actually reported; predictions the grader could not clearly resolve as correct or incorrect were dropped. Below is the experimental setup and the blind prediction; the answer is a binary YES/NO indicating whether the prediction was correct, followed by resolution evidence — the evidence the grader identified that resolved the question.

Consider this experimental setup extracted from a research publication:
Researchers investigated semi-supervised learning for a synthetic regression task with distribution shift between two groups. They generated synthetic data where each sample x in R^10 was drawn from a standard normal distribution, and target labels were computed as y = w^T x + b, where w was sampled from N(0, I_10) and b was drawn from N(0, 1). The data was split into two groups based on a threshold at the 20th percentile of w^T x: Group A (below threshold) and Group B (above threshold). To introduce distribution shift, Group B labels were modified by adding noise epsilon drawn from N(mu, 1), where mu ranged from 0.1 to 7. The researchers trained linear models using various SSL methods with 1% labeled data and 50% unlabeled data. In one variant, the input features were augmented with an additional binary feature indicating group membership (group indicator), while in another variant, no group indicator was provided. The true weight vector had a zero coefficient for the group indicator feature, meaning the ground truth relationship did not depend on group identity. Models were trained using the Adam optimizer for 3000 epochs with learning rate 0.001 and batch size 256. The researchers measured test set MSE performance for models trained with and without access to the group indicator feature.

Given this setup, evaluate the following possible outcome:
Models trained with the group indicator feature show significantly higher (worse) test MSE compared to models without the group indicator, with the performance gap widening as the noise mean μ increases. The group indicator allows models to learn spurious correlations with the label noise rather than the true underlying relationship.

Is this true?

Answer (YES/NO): NO